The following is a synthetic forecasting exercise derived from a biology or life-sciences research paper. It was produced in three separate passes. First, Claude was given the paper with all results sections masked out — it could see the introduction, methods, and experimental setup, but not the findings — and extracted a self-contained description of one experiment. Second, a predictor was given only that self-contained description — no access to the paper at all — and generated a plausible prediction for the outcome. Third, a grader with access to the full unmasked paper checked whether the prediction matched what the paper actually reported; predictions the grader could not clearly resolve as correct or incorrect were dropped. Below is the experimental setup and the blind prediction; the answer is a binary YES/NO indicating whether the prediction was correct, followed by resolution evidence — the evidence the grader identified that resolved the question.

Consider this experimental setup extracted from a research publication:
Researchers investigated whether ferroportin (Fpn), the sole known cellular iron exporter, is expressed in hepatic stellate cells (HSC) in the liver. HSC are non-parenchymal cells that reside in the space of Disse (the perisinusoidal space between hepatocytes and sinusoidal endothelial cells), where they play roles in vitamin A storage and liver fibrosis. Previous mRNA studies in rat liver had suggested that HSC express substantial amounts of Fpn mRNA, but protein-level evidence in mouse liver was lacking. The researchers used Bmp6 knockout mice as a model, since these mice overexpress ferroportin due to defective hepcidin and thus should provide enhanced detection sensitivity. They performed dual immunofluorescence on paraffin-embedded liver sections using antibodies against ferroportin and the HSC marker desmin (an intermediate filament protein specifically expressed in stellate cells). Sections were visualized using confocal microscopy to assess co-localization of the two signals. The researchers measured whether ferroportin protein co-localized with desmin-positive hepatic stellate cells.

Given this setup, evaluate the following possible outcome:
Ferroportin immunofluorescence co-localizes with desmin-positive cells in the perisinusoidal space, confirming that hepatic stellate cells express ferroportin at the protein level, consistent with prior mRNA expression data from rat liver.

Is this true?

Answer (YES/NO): NO